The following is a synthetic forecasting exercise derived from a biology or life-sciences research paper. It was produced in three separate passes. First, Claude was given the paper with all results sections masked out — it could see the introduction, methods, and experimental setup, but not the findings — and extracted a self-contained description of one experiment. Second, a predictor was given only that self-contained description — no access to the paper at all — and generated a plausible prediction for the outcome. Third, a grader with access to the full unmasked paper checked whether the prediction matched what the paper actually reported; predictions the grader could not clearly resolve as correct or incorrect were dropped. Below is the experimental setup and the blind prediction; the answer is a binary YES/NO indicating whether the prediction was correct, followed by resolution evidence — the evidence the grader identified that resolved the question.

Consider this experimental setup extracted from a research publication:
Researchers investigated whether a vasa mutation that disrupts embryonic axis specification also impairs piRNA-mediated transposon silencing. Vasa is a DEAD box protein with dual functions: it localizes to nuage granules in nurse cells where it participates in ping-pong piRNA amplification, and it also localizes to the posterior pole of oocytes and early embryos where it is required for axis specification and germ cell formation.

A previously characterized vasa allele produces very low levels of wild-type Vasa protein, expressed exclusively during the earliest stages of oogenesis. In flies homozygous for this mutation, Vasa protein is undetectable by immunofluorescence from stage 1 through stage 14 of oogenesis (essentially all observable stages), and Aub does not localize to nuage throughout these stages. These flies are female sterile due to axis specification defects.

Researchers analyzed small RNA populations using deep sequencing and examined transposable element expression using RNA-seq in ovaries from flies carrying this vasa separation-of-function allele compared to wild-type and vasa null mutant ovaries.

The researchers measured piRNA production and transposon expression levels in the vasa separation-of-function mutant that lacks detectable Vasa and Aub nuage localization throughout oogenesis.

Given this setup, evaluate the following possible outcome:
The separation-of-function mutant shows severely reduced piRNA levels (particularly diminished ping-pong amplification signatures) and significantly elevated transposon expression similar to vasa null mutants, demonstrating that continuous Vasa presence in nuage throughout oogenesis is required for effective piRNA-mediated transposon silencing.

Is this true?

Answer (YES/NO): NO